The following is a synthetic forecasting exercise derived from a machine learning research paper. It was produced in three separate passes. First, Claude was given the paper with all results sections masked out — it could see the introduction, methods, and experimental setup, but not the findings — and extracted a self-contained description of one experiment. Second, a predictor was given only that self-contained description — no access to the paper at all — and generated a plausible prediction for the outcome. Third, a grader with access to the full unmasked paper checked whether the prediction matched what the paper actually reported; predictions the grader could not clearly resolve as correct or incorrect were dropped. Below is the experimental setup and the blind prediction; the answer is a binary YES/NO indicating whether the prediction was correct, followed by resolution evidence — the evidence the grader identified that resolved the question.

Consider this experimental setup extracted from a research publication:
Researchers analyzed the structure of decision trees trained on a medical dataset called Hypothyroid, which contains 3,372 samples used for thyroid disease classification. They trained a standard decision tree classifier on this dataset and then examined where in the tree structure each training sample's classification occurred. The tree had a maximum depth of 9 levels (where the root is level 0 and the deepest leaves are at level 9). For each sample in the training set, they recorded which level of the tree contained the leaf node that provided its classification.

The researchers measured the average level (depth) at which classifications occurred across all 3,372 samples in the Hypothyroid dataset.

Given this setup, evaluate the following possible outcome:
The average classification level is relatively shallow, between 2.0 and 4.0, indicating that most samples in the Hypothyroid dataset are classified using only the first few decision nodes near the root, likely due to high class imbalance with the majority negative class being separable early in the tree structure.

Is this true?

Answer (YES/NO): YES